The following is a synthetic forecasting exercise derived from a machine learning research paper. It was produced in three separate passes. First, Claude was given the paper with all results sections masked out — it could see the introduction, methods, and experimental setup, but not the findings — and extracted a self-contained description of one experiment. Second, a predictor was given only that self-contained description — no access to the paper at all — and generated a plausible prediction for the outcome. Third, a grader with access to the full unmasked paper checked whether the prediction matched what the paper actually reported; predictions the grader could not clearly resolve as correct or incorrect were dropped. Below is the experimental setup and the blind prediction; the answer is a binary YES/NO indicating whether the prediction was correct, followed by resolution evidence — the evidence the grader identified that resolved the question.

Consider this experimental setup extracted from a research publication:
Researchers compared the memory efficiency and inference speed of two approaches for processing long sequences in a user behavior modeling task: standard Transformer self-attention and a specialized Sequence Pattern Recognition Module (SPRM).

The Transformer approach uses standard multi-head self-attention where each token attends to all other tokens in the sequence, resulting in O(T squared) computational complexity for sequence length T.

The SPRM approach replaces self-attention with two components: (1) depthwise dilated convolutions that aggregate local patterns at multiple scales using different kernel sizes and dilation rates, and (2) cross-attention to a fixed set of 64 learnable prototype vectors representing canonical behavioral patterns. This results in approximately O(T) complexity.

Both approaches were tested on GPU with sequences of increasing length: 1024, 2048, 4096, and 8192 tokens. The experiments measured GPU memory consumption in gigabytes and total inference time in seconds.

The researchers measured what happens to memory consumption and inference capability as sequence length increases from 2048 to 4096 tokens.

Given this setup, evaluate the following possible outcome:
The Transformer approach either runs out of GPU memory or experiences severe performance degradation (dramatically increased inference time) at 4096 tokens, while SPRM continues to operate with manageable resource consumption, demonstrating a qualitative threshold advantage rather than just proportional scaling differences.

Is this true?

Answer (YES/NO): YES